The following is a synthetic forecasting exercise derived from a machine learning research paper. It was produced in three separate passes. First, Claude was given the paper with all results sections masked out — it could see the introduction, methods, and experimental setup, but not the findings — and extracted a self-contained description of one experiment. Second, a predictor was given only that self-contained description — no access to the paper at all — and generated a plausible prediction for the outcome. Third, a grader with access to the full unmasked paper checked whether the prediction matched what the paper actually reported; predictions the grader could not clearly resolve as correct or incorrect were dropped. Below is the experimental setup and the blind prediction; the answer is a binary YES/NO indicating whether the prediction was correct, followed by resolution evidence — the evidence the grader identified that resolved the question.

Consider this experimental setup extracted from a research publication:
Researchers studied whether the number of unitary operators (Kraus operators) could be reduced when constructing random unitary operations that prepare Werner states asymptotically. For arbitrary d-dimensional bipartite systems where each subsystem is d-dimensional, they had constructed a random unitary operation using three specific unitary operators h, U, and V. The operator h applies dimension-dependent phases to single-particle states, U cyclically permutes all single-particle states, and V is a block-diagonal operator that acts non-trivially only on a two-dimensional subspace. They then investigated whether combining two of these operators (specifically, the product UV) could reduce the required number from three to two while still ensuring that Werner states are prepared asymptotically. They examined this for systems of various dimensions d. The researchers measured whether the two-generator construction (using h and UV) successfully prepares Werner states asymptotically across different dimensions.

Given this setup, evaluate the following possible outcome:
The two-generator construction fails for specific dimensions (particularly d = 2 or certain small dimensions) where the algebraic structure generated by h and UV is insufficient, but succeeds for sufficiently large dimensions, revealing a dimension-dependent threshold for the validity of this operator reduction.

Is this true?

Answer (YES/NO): NO